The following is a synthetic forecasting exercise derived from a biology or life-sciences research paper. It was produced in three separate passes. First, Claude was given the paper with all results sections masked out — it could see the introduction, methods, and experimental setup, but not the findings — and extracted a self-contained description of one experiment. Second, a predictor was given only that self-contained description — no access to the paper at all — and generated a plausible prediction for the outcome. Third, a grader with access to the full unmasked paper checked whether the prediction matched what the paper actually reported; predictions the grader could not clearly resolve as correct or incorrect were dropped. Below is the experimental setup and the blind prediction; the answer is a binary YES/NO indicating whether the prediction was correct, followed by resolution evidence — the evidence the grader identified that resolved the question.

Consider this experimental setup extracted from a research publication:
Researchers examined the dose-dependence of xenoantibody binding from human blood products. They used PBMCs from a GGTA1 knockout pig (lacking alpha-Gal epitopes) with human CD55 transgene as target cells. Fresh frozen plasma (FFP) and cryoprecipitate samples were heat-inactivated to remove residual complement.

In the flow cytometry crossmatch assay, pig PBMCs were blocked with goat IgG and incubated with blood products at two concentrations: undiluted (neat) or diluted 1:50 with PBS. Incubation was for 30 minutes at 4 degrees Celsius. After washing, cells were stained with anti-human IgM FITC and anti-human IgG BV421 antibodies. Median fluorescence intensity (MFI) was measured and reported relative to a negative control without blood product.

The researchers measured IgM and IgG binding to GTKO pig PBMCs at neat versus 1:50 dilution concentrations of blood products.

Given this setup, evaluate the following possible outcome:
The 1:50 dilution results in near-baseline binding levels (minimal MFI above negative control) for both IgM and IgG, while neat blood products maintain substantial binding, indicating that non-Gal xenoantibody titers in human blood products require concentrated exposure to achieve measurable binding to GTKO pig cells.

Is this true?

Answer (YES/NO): NO